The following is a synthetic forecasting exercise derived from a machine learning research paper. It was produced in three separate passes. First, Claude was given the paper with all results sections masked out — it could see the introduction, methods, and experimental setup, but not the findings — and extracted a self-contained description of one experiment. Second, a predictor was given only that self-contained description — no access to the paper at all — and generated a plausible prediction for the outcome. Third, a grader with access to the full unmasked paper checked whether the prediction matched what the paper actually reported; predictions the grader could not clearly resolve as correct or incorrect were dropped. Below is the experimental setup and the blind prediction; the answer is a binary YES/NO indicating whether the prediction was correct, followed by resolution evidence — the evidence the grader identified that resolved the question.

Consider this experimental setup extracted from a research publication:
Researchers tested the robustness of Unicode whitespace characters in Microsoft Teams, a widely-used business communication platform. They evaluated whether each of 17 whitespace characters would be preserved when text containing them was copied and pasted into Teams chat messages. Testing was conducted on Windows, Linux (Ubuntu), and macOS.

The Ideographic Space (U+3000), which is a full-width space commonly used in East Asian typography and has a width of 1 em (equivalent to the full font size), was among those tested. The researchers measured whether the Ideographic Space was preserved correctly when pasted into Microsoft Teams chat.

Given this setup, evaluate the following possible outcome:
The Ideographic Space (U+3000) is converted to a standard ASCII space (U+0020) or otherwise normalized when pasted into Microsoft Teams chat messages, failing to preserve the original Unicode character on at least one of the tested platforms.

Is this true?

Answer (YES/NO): NO